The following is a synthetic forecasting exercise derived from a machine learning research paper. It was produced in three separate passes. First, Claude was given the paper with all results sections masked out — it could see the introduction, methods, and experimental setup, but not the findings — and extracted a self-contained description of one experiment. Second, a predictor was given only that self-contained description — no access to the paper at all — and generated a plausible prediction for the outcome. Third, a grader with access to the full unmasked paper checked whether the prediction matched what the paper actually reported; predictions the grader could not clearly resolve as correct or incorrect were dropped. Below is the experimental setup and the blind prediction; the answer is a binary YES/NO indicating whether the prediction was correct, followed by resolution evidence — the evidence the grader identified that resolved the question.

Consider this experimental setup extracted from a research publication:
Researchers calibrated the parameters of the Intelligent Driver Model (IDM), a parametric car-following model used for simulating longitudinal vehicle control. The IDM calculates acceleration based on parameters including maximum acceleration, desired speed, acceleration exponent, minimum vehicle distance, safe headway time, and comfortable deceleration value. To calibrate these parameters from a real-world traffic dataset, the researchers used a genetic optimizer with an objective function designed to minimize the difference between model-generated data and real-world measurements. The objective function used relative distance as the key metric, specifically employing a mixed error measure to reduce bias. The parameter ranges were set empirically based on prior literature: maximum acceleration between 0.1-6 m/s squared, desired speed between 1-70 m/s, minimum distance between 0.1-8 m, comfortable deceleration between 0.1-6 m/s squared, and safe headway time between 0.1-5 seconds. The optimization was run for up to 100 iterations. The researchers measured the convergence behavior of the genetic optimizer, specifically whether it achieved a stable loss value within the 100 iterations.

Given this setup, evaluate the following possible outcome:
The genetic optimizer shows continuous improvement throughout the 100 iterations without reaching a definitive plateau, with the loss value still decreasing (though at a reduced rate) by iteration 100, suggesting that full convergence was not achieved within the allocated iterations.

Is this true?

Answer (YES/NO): NO